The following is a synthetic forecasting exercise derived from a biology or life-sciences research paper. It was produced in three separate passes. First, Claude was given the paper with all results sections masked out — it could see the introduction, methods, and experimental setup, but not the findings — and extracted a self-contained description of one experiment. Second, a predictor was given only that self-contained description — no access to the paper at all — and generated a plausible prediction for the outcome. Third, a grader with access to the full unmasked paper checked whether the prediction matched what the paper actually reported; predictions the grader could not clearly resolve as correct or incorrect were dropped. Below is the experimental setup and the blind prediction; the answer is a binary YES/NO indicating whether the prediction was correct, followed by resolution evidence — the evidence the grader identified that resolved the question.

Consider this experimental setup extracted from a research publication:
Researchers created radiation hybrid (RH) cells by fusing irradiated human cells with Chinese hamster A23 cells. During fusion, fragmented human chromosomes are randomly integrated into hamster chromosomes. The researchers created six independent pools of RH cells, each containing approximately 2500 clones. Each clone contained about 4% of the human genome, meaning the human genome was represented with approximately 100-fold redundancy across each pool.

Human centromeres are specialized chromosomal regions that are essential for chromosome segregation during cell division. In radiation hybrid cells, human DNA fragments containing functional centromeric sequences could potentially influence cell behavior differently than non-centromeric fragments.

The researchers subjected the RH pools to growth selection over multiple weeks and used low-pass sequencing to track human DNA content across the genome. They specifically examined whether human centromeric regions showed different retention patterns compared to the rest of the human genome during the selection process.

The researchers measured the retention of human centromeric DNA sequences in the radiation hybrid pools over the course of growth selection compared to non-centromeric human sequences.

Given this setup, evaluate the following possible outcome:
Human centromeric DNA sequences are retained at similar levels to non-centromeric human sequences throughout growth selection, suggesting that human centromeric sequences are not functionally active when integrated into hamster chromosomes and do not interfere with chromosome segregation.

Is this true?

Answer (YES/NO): NO